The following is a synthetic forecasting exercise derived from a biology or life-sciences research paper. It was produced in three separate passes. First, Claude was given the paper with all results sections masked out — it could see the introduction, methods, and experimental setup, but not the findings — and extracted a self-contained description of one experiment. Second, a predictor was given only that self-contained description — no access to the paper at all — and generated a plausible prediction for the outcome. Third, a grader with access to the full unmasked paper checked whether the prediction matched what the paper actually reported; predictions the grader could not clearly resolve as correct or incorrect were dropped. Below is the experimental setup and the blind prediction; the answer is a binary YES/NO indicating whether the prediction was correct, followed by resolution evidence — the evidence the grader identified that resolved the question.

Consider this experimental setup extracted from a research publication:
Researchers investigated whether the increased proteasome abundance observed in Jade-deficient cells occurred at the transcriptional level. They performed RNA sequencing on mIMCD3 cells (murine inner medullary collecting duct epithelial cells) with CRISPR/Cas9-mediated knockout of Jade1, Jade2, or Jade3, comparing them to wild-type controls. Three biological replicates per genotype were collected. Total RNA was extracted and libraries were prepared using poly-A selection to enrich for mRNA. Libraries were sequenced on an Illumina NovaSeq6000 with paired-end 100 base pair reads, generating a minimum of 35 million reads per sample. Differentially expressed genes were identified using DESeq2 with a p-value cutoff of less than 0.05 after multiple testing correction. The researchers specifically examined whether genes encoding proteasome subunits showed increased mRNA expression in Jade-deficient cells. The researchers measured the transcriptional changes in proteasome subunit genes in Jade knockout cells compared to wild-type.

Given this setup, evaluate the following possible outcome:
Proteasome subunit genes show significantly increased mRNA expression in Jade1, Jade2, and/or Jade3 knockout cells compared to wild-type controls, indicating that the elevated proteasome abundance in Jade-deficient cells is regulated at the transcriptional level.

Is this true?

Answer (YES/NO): NO